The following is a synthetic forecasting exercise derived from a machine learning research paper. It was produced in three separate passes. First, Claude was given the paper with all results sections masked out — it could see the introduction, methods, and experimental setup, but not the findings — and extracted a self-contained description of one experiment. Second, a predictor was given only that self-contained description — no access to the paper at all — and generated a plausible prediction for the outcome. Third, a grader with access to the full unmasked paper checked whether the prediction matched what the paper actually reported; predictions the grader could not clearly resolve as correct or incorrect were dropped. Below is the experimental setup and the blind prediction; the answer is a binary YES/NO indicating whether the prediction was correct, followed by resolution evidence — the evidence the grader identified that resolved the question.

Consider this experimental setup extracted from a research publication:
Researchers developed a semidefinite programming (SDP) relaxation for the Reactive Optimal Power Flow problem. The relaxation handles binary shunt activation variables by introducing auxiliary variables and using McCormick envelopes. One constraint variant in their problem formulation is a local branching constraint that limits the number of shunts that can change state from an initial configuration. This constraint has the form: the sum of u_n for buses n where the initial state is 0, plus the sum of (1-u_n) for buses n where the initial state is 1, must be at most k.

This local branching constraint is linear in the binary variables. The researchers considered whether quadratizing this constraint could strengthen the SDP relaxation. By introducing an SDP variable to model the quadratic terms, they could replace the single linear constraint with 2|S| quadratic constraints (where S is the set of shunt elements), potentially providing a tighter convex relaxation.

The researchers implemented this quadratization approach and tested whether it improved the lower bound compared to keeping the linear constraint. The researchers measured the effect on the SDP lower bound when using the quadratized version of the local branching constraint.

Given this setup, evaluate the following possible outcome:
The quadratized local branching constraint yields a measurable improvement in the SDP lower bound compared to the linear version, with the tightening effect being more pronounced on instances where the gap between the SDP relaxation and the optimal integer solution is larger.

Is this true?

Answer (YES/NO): NO